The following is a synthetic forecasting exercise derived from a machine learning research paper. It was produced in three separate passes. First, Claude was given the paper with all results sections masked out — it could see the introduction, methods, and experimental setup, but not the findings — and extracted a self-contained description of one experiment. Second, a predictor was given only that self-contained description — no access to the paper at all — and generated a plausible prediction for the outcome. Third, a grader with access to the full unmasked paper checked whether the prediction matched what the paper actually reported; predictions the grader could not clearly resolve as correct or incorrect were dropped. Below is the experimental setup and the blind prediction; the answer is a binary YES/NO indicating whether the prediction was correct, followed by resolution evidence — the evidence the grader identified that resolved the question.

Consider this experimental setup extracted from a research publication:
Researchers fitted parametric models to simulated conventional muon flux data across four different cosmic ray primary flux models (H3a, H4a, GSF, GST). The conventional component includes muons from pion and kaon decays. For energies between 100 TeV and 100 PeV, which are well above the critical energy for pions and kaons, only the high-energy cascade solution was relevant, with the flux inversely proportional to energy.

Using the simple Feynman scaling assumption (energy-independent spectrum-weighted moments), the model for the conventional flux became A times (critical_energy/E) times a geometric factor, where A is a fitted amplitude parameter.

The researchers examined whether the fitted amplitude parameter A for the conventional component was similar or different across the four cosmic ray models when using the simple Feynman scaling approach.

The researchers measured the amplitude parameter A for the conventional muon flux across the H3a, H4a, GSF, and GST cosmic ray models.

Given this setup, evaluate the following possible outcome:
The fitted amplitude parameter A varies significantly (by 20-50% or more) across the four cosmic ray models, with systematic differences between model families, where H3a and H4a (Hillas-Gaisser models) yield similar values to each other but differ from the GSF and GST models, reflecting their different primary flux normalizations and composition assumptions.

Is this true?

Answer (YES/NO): NO